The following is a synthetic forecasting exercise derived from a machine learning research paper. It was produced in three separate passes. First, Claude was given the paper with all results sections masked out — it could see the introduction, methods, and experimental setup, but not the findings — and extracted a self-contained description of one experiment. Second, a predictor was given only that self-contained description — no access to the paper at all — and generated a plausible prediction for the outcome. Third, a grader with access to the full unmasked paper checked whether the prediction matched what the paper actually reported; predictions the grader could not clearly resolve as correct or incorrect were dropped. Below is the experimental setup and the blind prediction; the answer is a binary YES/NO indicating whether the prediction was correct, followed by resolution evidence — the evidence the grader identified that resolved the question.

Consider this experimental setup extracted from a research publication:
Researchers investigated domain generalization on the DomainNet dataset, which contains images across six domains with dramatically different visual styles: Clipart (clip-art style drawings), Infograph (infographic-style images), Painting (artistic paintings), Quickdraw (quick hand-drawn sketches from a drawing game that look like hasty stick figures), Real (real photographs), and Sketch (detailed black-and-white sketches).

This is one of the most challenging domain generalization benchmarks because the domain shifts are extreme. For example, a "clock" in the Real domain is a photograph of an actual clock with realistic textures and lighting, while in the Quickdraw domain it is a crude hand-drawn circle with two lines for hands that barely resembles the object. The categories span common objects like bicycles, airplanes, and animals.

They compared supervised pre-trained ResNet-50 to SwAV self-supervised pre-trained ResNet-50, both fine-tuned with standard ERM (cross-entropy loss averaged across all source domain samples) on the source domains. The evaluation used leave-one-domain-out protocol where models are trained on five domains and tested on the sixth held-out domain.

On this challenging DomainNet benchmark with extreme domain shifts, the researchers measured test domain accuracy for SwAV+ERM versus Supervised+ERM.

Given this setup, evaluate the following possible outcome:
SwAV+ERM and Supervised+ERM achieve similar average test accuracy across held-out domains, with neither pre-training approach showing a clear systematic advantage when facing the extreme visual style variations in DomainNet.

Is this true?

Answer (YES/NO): YES